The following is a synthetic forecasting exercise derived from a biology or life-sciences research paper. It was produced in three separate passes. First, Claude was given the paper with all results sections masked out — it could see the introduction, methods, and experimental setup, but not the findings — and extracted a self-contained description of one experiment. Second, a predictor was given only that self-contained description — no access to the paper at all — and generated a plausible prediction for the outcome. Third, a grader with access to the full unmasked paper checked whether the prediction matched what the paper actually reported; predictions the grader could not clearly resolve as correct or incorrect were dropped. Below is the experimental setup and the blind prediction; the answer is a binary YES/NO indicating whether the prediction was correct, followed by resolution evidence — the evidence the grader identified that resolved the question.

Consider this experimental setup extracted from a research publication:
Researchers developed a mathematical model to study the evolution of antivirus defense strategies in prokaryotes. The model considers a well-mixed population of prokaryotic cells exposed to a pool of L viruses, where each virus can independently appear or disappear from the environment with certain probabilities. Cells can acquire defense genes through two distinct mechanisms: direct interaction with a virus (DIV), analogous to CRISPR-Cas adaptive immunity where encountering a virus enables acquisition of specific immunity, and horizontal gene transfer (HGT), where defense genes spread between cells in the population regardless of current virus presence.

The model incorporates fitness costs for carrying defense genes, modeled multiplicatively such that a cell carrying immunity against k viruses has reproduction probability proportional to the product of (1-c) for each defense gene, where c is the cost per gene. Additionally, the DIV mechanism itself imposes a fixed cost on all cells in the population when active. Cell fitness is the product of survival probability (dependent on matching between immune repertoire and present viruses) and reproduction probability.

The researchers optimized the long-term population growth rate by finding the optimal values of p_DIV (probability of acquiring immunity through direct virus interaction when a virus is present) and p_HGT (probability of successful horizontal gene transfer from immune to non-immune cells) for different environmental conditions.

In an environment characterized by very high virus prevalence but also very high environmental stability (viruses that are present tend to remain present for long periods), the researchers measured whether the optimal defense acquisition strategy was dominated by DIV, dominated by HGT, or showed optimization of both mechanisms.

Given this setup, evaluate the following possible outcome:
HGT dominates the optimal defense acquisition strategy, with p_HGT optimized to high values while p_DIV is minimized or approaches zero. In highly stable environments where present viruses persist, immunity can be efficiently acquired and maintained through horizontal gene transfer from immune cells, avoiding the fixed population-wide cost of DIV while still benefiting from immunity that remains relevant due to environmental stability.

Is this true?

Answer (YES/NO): YES